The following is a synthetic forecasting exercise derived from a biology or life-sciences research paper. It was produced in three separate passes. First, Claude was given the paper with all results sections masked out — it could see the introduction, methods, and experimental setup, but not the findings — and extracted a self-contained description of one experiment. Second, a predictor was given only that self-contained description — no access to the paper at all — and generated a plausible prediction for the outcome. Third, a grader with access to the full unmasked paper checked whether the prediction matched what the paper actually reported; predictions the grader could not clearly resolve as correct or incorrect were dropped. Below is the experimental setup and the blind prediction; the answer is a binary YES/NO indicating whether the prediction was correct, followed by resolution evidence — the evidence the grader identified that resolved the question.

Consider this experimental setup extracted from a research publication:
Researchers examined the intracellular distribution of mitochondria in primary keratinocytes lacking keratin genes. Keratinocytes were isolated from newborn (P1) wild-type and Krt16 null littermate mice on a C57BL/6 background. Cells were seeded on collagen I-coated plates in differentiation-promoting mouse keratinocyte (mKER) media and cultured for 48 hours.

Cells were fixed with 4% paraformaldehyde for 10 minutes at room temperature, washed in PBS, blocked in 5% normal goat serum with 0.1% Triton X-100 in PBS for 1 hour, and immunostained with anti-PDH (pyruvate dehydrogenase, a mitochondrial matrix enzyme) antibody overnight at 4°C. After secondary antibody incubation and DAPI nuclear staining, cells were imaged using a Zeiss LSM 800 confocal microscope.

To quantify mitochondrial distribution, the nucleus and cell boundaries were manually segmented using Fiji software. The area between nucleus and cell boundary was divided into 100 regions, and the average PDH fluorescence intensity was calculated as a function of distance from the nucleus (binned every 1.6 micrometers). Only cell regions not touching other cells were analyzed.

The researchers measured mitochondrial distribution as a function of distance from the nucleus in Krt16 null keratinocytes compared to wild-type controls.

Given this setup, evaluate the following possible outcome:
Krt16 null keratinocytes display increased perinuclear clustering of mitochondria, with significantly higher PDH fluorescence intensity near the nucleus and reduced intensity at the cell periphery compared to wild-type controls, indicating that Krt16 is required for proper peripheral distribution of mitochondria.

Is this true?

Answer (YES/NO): NO